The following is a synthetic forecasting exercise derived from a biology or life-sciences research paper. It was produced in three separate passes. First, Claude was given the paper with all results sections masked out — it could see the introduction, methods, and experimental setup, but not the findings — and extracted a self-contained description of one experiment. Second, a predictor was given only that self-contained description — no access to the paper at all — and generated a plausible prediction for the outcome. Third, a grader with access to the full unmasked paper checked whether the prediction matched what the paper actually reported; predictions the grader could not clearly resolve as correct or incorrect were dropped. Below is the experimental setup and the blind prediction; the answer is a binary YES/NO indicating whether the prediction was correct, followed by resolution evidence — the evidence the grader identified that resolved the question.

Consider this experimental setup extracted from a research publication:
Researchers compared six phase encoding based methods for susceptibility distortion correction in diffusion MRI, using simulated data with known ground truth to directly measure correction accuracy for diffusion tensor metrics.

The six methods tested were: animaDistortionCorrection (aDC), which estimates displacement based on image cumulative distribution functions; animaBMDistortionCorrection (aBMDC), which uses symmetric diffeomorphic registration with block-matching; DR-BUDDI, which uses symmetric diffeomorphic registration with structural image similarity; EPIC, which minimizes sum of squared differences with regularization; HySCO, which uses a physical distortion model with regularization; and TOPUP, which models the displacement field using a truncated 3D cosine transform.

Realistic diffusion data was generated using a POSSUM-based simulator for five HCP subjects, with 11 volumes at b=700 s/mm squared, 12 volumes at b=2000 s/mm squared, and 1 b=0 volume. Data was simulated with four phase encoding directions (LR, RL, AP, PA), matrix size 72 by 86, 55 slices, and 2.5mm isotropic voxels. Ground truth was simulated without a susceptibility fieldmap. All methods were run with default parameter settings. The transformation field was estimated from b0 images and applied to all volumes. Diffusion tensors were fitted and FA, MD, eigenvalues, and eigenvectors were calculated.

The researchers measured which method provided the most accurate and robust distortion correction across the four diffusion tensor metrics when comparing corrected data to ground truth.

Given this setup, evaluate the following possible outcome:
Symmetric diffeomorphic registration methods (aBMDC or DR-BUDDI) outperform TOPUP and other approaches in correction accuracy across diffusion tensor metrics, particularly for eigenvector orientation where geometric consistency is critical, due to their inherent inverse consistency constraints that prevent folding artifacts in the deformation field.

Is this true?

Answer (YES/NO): NO